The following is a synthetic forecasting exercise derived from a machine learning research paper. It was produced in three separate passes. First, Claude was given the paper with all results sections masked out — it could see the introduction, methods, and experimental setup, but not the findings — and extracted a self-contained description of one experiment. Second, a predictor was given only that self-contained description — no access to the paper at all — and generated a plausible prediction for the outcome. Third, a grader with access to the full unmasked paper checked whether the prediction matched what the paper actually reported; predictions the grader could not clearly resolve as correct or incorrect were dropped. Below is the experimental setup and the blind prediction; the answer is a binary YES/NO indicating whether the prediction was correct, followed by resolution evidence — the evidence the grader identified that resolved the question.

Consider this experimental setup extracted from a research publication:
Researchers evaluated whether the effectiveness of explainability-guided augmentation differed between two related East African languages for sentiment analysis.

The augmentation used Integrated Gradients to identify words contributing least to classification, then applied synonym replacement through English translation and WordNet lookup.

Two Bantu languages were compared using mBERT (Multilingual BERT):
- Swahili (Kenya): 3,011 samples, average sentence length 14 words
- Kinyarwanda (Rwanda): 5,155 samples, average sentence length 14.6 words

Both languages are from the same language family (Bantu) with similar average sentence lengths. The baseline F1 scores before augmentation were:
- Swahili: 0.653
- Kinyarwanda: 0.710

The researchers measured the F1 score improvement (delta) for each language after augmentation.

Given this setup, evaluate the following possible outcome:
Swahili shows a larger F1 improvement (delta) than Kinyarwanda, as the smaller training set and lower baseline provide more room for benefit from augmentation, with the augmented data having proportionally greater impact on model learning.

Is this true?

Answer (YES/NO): NO